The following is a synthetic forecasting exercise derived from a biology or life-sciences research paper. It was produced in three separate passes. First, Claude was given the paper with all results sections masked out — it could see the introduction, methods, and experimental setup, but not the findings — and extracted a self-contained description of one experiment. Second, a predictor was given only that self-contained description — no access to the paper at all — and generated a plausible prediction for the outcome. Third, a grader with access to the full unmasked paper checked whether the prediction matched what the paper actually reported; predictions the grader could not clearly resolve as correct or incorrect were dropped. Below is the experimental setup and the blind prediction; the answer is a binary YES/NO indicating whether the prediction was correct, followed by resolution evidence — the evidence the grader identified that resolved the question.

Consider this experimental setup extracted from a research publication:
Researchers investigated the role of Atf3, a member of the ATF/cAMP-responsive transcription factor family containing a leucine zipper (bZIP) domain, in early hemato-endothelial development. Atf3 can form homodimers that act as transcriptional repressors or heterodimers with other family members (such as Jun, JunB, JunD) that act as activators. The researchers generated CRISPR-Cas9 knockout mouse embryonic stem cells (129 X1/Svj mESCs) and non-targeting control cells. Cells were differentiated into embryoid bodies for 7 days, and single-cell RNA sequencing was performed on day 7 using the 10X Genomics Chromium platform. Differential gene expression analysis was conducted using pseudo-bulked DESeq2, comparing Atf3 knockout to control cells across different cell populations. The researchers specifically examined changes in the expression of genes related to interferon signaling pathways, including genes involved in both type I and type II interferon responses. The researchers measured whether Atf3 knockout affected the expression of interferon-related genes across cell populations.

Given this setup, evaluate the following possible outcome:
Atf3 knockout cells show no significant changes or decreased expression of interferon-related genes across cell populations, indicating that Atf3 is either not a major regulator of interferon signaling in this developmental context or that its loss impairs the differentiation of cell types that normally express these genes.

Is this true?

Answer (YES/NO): NO